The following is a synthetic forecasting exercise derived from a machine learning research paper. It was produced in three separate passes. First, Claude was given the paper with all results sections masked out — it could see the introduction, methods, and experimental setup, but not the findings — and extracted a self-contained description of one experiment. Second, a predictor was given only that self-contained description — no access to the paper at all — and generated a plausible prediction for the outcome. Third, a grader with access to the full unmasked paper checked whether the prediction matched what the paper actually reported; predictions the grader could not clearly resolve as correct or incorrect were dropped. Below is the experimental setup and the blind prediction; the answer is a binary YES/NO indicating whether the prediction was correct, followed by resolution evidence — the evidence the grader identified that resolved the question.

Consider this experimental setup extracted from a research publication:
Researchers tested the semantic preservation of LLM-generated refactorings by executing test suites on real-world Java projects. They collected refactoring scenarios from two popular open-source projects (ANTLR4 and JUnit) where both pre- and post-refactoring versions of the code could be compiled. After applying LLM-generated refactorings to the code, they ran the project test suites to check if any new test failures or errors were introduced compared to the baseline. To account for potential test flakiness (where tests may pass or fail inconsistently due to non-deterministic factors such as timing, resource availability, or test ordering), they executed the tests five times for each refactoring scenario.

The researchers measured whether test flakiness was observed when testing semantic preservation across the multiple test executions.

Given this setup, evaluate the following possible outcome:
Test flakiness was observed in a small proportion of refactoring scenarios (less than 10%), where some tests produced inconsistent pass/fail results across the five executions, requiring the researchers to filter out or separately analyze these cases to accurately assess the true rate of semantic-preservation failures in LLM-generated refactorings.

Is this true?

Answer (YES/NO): NO